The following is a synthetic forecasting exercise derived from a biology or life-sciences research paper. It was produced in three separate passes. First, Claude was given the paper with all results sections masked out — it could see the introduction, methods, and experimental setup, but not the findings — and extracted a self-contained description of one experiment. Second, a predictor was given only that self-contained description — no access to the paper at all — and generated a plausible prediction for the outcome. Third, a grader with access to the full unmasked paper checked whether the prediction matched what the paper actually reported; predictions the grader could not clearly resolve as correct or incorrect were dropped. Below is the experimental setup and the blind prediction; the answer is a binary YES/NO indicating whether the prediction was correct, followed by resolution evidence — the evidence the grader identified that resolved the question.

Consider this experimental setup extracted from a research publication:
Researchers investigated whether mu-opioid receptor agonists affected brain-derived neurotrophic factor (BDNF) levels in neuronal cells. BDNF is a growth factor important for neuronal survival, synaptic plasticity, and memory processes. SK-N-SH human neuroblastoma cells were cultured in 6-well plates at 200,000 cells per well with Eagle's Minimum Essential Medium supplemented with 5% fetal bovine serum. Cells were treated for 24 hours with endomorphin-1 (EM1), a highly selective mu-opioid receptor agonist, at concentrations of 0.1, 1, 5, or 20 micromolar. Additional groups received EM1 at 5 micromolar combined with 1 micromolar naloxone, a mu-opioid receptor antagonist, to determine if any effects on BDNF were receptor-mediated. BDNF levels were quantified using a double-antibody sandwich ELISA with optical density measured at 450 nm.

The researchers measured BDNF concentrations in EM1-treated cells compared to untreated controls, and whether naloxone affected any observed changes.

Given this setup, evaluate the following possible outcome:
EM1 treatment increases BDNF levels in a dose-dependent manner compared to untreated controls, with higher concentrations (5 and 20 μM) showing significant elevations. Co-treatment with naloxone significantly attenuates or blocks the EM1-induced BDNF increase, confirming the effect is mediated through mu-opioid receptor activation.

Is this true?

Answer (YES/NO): NO